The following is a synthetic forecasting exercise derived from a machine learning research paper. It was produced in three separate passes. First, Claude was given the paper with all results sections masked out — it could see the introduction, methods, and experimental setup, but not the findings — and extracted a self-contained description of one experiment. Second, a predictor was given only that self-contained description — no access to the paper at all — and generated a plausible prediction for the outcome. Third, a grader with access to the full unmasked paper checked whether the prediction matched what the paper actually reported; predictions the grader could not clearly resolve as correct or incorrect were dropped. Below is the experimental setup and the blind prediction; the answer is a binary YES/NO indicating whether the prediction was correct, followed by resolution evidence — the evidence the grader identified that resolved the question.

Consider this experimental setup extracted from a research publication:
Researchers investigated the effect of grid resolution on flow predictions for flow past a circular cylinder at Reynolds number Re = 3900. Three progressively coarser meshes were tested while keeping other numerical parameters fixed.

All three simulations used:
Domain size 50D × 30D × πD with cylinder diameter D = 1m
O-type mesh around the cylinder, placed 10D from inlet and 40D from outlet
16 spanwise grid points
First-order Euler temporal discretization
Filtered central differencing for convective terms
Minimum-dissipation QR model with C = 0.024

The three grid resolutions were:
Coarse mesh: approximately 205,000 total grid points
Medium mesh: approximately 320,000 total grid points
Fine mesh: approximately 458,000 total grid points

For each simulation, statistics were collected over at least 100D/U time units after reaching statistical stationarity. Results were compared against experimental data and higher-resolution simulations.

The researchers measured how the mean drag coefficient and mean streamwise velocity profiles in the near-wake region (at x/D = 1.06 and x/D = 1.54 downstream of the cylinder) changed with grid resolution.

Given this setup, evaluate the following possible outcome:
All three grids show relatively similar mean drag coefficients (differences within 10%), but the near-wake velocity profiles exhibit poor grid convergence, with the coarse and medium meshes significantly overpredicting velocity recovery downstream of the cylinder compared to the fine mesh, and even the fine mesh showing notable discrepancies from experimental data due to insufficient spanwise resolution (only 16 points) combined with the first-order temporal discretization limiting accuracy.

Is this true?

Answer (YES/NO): NO